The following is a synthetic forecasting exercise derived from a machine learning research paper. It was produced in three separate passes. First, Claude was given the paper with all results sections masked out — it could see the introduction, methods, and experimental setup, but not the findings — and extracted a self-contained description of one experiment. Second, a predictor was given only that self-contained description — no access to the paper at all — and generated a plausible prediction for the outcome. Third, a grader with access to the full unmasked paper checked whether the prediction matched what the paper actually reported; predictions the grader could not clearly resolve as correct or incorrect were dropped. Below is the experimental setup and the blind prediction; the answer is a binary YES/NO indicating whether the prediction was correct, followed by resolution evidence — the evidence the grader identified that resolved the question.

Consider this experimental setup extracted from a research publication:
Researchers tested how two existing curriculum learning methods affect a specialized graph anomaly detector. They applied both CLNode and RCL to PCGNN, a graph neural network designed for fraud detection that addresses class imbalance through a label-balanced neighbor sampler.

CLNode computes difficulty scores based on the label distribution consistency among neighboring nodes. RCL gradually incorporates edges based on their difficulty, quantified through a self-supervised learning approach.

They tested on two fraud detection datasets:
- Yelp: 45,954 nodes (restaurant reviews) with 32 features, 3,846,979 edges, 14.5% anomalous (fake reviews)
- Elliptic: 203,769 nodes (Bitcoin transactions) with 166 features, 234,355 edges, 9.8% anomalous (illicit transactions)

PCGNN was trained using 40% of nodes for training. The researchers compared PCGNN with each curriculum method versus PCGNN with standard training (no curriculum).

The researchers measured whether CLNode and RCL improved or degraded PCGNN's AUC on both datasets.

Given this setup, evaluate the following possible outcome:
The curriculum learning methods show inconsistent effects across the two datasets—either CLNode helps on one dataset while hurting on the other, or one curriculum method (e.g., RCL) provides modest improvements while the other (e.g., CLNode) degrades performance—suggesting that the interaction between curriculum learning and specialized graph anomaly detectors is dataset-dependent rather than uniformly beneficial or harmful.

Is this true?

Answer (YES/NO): NO